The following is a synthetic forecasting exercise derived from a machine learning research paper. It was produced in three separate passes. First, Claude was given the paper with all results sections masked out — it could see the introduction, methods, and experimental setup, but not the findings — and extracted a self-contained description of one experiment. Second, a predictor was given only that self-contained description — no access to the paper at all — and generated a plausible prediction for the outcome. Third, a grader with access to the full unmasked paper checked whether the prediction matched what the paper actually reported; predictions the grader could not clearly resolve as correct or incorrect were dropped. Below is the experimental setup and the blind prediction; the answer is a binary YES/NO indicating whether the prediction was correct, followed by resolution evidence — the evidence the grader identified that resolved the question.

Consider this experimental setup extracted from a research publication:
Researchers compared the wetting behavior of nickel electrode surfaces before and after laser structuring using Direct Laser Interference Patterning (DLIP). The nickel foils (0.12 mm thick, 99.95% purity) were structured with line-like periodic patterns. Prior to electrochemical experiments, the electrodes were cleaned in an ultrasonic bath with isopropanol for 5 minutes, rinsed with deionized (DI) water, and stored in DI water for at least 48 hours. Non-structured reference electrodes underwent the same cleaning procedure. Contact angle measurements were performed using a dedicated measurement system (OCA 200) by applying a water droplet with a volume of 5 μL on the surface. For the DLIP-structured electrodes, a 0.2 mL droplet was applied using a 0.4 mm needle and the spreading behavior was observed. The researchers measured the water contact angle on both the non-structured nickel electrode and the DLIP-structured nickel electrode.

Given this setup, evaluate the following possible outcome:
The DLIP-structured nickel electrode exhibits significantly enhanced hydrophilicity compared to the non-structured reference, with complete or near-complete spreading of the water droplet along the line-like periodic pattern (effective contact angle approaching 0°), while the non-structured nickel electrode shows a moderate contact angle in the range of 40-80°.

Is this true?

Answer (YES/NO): NO